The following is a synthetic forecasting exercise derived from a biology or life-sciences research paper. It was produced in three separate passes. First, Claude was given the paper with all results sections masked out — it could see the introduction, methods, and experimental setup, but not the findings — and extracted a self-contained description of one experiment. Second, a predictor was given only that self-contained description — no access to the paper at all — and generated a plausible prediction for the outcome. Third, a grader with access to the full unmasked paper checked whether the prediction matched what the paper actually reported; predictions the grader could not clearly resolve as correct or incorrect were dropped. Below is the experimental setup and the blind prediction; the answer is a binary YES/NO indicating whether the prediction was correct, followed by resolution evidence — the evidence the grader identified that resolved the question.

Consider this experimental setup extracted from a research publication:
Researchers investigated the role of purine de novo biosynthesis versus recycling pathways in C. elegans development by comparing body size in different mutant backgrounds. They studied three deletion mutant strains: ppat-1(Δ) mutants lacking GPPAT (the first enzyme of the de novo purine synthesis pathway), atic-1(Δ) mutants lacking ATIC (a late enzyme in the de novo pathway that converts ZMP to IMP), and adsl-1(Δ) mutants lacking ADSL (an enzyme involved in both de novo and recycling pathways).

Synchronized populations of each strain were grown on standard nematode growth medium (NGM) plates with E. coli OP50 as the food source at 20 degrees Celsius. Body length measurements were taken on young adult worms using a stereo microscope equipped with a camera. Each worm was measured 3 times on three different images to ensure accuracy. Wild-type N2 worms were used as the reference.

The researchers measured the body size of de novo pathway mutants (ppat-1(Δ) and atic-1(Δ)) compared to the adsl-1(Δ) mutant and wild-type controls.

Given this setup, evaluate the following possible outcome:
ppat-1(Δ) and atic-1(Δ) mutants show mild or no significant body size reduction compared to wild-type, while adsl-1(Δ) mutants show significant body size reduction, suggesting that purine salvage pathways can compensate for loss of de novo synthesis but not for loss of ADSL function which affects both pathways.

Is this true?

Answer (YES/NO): YES